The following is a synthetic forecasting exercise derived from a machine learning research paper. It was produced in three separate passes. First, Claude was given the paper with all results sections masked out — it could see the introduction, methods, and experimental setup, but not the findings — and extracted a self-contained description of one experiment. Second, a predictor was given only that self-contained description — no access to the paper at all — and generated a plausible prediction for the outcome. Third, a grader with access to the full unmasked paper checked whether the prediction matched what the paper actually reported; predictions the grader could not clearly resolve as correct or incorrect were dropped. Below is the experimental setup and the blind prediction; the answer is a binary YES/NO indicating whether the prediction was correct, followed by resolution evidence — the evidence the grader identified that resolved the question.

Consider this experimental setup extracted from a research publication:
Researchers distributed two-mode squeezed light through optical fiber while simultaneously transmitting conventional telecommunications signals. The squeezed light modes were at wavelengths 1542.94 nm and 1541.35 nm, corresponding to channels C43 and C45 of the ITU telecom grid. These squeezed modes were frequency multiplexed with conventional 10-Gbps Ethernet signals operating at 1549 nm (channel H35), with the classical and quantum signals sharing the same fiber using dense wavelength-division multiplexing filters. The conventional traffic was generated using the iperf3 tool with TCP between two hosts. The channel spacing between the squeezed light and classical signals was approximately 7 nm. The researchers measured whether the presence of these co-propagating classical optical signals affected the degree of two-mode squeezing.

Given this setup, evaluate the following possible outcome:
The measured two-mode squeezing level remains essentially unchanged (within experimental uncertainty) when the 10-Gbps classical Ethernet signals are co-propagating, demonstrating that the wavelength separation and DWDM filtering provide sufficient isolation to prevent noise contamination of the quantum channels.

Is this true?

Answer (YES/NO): YES